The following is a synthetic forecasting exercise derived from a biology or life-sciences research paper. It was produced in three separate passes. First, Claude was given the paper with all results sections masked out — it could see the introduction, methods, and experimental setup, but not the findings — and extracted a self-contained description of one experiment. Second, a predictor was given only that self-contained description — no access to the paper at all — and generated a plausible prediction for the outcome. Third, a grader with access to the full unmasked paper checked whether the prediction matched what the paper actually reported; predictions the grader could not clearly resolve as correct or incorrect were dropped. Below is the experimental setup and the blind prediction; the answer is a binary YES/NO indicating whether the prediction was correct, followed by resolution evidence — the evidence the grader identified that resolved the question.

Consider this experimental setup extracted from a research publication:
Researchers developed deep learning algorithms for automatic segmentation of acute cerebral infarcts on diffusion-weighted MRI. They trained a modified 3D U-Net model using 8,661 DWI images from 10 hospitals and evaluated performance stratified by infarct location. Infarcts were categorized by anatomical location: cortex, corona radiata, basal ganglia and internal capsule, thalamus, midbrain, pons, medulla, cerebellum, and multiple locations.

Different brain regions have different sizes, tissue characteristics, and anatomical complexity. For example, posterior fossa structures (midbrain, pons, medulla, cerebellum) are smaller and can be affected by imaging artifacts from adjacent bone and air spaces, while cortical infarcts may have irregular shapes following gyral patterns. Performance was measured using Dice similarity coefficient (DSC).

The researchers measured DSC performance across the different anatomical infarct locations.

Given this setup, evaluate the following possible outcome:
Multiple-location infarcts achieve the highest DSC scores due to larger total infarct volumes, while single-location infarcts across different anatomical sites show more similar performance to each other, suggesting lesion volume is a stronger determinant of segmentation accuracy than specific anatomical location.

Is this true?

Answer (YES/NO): NO